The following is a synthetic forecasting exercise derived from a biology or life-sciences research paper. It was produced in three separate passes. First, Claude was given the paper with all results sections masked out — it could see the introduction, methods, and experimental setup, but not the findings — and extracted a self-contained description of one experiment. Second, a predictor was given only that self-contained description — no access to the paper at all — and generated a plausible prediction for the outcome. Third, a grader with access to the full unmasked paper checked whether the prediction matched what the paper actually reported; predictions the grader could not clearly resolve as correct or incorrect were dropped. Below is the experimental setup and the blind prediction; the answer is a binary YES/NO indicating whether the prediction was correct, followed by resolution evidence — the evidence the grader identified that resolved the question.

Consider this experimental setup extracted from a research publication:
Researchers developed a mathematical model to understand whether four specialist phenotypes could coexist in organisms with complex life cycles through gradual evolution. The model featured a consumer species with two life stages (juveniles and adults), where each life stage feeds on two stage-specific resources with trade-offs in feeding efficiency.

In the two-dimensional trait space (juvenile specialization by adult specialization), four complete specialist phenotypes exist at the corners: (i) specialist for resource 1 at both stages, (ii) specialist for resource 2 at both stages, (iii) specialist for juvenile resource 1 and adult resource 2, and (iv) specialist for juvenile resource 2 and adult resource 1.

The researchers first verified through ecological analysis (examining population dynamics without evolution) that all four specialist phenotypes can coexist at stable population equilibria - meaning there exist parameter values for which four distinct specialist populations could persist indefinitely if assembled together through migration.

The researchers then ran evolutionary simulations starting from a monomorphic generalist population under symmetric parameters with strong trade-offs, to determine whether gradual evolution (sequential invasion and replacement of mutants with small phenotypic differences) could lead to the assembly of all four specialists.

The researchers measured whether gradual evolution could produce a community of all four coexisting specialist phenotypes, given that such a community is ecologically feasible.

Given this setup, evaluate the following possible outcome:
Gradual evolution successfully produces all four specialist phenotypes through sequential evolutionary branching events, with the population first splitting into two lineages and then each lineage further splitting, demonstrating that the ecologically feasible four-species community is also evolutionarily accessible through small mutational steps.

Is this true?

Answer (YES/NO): NO